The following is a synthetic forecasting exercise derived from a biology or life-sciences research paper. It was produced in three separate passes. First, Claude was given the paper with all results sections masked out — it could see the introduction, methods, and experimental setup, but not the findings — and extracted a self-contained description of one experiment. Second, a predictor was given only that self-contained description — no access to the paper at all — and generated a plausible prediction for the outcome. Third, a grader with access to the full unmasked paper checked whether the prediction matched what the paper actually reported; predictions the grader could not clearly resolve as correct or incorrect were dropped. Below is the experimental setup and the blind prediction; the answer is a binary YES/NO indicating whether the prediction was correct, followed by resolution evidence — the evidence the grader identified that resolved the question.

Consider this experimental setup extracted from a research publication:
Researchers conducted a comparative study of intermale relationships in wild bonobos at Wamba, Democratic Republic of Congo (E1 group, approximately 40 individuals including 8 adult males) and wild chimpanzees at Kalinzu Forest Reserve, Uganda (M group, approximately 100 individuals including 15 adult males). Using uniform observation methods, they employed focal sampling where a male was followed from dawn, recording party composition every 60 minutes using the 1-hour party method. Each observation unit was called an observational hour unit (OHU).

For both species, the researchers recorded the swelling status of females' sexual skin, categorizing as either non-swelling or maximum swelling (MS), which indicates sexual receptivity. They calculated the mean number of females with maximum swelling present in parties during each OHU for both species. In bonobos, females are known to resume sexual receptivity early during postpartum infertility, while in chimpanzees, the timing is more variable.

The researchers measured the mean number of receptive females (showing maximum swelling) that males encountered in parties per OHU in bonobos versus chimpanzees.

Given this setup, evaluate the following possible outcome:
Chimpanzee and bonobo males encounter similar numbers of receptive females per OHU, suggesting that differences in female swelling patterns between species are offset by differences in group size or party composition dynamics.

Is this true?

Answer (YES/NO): NO